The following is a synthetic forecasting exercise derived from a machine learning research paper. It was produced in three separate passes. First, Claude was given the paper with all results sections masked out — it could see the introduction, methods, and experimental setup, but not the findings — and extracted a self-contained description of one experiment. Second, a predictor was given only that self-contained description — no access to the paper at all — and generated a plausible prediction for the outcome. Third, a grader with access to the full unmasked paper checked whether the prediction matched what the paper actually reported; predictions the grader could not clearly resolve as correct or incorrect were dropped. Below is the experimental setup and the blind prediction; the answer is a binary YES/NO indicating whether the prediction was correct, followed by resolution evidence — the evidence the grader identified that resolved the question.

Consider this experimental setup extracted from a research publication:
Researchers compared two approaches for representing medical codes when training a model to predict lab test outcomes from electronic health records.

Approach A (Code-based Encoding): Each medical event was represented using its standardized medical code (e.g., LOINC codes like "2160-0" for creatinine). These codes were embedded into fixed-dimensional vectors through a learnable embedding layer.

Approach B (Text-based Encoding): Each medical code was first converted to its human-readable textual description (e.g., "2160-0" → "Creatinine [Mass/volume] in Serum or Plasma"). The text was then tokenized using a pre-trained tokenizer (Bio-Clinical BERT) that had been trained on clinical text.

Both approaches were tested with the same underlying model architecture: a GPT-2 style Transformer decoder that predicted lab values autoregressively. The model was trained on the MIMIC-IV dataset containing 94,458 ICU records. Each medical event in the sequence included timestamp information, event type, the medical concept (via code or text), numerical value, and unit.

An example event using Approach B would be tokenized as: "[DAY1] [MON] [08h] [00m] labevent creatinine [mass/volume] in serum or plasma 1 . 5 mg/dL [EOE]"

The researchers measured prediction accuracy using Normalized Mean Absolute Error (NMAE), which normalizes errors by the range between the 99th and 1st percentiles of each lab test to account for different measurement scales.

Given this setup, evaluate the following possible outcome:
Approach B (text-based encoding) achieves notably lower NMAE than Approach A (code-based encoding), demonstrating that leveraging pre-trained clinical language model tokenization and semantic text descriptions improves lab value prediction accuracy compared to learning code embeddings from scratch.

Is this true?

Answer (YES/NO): YES